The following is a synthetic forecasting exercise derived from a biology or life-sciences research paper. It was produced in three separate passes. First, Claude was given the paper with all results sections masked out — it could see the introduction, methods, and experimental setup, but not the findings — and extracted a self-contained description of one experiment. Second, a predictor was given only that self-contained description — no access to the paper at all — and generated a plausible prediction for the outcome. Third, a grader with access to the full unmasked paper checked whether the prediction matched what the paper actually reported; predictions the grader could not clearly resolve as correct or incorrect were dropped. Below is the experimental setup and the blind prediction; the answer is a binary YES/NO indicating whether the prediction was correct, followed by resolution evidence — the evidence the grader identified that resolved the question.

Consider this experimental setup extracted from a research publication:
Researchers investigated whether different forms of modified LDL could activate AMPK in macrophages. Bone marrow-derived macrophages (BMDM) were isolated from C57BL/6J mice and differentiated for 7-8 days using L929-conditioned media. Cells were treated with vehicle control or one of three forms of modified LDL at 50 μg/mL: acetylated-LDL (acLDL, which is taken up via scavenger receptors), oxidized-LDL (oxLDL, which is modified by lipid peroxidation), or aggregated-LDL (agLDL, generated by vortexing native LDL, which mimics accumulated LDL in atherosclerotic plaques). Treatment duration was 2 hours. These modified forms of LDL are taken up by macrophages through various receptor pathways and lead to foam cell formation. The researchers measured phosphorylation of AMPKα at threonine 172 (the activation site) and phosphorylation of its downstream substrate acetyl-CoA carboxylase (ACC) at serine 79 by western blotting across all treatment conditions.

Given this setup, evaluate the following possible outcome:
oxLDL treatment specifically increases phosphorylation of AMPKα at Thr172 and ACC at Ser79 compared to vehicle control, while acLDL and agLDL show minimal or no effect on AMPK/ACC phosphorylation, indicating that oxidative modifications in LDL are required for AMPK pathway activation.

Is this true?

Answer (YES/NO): NO